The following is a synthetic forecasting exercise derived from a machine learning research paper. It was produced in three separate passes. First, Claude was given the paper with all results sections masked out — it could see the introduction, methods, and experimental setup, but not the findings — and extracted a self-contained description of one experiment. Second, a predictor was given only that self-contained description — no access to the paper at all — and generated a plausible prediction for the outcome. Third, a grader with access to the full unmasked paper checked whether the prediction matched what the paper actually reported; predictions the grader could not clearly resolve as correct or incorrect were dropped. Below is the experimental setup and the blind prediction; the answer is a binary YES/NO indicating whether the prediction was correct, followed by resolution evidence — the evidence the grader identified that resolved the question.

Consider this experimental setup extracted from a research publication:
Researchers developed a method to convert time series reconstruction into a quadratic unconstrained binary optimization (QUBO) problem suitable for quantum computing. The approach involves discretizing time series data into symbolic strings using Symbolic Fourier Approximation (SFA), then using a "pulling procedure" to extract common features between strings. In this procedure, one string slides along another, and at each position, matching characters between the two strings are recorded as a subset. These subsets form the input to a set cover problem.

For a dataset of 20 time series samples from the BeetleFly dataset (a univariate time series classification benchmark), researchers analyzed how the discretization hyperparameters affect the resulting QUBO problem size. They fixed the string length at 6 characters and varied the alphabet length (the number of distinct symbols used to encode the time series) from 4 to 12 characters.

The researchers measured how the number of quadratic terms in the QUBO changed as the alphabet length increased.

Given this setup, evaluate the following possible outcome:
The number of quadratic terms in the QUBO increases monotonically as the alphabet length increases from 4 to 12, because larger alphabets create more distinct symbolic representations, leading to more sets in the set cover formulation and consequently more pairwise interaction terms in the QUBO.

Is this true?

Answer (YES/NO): NO